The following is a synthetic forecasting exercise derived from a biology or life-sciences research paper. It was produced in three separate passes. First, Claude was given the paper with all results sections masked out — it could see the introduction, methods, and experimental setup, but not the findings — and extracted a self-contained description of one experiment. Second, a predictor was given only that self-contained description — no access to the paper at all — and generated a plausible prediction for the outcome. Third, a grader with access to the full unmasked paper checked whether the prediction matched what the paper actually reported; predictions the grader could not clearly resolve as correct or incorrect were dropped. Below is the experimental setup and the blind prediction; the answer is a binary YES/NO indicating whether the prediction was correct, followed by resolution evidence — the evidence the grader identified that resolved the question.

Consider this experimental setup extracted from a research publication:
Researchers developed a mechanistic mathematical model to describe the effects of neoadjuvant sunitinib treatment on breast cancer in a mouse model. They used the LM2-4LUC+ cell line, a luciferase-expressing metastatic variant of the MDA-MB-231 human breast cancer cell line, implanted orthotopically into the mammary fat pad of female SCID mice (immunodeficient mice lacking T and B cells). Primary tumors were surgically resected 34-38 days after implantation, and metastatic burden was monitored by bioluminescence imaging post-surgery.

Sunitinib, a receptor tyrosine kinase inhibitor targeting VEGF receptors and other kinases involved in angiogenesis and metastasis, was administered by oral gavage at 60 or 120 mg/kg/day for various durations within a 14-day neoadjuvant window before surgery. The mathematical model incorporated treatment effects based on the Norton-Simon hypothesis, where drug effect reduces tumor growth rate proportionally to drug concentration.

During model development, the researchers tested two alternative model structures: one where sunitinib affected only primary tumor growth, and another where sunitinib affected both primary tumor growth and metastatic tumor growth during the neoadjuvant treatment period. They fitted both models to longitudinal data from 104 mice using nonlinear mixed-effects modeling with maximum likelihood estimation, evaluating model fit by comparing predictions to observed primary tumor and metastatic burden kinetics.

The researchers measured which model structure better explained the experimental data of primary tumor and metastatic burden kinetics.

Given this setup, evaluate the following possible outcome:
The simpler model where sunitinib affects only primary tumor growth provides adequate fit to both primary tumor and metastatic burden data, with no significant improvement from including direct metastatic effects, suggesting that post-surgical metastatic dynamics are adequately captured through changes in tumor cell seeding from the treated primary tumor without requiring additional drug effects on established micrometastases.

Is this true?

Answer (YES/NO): YES